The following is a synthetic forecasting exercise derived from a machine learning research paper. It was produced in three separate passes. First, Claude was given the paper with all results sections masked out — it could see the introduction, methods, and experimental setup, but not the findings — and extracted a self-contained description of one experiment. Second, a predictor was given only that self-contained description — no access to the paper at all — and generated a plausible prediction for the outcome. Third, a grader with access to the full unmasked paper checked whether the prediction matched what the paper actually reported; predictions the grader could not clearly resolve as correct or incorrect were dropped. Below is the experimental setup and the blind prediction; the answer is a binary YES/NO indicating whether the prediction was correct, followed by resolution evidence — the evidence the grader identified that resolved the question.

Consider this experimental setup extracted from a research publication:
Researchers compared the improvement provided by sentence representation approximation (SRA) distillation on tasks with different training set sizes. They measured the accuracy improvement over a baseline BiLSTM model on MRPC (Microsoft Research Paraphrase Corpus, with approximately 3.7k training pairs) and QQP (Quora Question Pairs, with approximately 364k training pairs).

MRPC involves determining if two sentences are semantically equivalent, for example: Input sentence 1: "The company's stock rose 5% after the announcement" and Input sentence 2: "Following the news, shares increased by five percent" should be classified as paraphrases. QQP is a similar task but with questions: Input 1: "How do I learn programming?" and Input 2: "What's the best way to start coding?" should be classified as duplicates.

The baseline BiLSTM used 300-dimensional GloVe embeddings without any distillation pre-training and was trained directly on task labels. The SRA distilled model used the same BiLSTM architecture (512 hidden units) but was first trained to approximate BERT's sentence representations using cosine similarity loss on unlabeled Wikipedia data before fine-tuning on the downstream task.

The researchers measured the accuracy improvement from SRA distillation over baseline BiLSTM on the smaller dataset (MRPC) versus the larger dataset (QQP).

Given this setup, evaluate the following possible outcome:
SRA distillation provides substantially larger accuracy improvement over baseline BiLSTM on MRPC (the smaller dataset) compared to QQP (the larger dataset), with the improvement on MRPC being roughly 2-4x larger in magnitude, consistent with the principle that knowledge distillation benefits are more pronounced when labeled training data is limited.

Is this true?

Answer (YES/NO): NO